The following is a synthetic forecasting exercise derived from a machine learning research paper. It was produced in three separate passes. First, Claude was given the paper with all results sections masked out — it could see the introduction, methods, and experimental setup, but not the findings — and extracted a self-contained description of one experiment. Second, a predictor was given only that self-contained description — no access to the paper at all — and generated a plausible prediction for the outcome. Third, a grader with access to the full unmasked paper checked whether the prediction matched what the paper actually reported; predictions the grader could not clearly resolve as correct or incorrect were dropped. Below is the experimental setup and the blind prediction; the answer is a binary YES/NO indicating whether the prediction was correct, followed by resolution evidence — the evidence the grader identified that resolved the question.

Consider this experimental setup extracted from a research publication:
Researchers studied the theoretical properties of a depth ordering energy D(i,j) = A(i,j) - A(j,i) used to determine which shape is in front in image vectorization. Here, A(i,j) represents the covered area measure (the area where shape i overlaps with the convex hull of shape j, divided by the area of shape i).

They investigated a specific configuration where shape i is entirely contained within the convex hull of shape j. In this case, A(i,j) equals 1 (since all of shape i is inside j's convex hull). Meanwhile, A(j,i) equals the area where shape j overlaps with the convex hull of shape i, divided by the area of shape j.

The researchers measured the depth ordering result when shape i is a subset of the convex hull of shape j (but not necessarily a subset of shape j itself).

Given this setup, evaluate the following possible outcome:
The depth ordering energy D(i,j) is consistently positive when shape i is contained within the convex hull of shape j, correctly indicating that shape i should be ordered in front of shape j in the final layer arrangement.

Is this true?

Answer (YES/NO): YES